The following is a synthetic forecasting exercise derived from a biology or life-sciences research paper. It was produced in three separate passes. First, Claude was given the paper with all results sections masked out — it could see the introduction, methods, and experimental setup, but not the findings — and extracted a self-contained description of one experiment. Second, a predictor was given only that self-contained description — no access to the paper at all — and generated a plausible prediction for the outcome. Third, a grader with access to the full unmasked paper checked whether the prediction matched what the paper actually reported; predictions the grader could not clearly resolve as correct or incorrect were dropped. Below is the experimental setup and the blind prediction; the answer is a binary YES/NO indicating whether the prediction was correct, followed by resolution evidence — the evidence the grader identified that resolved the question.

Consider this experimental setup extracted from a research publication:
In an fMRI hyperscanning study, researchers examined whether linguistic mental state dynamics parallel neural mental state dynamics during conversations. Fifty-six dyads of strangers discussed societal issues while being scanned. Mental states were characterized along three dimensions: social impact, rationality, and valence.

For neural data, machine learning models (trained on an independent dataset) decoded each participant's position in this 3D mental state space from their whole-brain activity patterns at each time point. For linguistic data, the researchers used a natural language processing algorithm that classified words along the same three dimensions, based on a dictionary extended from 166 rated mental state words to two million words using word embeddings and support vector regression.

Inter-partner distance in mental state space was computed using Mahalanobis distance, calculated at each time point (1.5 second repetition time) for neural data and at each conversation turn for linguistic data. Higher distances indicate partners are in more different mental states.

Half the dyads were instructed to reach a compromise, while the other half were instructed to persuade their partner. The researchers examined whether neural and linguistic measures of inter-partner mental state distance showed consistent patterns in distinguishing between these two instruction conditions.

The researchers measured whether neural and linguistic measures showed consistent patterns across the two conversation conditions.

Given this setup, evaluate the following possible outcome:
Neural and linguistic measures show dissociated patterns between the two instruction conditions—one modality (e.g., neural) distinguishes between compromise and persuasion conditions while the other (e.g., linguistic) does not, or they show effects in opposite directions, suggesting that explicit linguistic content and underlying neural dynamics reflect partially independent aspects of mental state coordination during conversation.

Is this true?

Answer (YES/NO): NO